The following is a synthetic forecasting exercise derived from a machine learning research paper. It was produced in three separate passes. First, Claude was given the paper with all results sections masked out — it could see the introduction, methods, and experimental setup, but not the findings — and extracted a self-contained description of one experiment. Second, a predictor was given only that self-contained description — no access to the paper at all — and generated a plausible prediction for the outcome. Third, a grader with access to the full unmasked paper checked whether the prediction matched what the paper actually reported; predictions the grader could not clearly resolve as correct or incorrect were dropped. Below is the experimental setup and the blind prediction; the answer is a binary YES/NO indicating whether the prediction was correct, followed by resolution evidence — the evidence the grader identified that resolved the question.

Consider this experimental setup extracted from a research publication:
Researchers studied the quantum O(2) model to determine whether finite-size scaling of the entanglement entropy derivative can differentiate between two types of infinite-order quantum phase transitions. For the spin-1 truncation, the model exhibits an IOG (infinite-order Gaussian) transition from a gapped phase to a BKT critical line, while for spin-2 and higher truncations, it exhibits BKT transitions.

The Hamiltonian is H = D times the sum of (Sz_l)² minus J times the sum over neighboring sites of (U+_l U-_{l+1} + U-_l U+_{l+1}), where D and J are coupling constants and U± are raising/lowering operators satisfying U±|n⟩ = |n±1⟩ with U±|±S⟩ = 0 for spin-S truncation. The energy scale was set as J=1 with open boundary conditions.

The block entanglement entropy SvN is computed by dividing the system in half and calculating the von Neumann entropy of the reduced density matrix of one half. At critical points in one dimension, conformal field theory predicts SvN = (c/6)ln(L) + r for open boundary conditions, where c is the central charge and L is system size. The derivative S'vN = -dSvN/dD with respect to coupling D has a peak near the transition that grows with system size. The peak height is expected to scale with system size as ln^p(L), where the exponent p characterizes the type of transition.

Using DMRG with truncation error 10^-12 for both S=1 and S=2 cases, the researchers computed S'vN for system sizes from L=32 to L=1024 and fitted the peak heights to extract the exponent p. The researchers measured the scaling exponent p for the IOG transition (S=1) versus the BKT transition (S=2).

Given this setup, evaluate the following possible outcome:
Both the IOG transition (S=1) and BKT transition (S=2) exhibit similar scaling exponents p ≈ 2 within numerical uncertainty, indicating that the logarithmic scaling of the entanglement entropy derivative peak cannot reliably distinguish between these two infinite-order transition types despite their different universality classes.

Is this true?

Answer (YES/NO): NO